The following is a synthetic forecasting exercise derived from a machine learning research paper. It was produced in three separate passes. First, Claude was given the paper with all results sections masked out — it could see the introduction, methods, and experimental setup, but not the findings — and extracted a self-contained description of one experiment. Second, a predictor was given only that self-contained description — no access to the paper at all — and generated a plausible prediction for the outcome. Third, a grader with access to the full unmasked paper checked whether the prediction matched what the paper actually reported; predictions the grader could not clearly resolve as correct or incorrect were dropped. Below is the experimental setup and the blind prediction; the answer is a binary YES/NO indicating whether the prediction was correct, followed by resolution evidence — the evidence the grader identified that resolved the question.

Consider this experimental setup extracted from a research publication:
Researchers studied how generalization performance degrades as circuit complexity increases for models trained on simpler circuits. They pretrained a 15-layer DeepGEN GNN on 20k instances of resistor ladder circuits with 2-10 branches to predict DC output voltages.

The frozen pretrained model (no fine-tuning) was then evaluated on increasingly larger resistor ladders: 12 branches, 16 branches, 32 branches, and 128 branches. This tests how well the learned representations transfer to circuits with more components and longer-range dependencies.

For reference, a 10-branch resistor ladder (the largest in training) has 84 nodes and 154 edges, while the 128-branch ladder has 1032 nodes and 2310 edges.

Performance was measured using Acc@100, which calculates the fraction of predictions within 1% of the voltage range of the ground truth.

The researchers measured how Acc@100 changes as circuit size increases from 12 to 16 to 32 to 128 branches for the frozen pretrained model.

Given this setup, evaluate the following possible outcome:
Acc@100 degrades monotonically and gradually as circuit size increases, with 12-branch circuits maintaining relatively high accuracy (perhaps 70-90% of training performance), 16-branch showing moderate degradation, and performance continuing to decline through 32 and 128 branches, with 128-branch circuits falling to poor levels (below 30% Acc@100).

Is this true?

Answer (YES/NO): NO